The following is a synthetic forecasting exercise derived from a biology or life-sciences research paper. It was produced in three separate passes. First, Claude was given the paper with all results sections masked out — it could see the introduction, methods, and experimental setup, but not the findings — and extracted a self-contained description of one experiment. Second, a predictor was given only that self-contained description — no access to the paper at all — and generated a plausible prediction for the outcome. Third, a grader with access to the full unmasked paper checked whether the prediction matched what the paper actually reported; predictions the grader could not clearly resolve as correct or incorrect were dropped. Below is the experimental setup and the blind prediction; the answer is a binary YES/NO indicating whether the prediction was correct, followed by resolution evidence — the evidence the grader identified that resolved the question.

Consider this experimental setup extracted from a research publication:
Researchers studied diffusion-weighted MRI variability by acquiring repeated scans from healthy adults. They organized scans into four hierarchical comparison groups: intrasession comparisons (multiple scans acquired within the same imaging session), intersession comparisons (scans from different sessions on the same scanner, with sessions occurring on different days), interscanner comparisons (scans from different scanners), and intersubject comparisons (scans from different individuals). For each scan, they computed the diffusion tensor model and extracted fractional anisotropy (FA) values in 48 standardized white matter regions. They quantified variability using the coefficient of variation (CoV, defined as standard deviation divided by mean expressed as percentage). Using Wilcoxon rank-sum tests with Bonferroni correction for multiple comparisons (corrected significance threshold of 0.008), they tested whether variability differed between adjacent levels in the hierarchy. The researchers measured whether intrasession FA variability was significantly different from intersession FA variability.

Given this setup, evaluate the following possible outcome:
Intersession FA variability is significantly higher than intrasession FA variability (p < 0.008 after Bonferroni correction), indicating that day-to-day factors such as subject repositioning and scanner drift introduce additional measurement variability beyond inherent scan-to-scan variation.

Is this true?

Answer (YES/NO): YES